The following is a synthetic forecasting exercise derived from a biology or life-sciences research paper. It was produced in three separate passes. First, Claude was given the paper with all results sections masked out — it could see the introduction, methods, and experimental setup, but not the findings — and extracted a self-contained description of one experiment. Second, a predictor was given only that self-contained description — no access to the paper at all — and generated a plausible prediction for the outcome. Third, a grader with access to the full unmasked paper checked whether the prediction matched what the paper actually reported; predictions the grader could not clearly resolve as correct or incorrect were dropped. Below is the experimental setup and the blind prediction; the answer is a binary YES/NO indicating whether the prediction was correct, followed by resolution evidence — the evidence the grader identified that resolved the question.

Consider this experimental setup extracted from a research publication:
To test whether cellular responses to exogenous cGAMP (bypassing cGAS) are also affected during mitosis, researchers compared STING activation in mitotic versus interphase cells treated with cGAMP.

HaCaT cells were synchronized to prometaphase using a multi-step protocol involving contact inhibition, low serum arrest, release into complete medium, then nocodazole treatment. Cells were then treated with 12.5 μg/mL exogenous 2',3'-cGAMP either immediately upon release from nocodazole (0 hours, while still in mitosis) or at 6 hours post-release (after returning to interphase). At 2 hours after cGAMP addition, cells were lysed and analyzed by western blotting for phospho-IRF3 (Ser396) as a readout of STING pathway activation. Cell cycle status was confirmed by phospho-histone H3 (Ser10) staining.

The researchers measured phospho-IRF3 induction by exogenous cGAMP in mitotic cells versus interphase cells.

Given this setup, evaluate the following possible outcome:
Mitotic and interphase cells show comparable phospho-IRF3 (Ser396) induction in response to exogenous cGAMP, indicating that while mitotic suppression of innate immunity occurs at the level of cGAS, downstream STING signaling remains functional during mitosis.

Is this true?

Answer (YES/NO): NO